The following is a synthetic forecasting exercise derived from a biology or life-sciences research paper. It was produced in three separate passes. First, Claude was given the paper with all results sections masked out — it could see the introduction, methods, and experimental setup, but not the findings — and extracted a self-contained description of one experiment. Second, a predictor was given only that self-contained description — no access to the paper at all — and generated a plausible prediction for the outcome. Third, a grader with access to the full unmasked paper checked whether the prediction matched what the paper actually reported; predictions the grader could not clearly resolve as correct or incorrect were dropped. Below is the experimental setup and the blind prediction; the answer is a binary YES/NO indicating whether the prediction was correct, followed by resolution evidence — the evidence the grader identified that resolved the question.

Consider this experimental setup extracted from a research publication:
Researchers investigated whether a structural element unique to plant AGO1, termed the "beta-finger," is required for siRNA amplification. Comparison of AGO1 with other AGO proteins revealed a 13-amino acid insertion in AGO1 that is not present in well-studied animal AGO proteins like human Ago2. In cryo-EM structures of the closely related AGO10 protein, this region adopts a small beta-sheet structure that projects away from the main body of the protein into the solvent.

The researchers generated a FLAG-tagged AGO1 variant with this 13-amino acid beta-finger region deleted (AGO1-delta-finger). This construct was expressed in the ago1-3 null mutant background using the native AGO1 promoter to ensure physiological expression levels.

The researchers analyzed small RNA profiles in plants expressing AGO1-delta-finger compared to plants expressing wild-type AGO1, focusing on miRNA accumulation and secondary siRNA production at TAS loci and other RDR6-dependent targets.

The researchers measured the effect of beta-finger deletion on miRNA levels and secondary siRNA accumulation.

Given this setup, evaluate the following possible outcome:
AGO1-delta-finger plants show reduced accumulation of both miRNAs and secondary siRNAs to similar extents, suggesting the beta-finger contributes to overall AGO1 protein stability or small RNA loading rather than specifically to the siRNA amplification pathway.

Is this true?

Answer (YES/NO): NO